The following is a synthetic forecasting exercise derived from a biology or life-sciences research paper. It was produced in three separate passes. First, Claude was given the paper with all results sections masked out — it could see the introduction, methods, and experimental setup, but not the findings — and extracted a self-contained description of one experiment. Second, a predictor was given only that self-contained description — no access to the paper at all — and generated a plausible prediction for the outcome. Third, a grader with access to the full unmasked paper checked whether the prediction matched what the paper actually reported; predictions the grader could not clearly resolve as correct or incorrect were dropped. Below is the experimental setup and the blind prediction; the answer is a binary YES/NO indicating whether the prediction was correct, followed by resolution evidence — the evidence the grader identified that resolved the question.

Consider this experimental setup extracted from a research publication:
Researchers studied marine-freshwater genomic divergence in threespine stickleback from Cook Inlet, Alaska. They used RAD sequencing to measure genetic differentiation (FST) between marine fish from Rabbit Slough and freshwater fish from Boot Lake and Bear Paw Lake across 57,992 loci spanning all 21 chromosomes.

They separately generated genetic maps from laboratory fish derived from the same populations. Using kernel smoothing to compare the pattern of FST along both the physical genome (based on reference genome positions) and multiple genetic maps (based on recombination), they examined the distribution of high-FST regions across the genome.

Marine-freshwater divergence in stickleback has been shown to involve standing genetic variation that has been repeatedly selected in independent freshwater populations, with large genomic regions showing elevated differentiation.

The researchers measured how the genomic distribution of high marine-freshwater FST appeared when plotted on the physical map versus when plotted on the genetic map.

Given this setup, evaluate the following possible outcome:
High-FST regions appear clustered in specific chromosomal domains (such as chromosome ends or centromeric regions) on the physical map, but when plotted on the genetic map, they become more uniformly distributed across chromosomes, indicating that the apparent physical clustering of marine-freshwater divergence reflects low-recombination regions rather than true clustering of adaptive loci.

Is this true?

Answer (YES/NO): NO